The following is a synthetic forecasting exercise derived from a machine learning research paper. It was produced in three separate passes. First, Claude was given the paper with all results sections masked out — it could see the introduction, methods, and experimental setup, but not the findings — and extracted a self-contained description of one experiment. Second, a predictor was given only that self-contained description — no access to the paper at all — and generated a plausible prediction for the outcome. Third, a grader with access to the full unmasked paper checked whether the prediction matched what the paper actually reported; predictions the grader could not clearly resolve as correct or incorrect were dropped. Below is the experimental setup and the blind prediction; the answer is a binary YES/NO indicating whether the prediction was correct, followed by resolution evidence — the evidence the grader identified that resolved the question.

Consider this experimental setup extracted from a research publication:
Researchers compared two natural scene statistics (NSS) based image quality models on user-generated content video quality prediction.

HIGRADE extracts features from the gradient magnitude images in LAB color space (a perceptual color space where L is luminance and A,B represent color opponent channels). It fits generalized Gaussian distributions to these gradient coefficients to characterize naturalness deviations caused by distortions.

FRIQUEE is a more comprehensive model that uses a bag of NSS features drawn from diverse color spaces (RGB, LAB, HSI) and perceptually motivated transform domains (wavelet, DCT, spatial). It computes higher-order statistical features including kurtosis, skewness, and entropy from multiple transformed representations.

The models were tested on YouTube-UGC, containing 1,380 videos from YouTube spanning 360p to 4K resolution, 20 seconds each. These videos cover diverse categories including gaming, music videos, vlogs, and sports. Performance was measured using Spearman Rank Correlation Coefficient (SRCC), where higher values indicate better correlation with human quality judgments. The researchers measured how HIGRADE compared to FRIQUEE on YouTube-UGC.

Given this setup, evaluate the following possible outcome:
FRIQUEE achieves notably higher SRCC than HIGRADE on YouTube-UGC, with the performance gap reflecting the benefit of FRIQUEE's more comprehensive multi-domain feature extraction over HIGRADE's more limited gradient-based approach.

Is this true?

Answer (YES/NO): NO